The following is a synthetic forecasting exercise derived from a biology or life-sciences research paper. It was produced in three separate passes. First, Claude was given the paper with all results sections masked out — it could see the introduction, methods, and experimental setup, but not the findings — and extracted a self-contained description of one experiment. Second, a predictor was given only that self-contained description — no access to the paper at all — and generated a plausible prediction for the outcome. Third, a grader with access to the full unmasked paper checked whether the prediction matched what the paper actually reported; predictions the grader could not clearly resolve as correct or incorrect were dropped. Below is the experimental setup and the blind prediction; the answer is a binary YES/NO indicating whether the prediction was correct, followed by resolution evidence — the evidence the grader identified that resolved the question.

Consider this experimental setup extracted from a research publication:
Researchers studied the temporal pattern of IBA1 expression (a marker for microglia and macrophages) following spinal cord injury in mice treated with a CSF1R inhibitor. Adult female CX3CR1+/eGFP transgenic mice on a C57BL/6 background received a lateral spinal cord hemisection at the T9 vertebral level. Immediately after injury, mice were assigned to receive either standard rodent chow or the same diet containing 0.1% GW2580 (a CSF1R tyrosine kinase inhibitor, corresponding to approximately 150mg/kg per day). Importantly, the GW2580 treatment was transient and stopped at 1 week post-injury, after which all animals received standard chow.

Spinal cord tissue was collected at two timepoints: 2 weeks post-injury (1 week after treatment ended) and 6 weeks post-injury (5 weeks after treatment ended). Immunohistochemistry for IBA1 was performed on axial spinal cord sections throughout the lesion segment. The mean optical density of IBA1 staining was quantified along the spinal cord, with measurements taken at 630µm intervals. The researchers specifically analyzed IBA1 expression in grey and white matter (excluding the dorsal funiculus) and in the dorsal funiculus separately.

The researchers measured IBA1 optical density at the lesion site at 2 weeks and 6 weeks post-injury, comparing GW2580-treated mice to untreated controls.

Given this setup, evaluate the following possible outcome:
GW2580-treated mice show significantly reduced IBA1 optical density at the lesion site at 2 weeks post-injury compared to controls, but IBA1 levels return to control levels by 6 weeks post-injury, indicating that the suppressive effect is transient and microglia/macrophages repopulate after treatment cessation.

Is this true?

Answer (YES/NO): NO